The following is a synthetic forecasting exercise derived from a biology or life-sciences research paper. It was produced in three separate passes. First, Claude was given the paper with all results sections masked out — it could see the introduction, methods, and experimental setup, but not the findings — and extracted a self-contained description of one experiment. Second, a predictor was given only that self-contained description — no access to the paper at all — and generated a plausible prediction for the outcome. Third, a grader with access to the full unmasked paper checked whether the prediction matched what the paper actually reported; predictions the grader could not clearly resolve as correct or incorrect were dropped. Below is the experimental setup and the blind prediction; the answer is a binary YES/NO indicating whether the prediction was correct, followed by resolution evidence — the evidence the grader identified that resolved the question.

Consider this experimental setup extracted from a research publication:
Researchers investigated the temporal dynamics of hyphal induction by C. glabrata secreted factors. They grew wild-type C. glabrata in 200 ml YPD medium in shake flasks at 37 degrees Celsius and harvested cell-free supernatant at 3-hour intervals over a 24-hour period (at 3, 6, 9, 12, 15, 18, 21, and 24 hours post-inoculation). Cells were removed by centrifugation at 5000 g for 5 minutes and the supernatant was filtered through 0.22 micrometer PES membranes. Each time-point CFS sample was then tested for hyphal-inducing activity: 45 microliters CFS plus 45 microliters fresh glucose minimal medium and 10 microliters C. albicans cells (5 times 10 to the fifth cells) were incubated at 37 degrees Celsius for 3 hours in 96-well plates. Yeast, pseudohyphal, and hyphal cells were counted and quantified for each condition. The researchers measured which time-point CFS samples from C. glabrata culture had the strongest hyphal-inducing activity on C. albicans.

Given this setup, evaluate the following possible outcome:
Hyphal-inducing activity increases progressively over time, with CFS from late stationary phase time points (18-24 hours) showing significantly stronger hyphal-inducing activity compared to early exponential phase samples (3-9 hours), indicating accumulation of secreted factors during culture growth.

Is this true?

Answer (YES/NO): YES